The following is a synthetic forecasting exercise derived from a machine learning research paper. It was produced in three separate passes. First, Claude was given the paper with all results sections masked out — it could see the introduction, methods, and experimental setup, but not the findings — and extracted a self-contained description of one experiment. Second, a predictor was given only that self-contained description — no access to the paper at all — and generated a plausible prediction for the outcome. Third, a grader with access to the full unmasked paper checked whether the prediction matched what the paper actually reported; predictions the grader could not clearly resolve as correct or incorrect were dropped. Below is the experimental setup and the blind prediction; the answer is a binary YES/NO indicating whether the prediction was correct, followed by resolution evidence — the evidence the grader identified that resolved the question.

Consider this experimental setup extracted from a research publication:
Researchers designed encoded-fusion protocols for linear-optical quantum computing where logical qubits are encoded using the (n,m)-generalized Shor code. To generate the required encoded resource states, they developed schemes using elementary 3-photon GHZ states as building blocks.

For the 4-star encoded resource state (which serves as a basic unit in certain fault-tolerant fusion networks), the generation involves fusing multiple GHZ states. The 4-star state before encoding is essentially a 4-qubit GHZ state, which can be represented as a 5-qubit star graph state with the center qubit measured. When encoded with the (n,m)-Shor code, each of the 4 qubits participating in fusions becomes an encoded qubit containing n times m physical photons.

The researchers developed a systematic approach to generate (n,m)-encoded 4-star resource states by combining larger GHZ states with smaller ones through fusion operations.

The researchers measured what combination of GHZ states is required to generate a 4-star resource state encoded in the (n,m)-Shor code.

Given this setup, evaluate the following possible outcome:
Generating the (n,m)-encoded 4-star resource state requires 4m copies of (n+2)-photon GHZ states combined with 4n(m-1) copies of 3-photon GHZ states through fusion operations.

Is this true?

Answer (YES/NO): NO